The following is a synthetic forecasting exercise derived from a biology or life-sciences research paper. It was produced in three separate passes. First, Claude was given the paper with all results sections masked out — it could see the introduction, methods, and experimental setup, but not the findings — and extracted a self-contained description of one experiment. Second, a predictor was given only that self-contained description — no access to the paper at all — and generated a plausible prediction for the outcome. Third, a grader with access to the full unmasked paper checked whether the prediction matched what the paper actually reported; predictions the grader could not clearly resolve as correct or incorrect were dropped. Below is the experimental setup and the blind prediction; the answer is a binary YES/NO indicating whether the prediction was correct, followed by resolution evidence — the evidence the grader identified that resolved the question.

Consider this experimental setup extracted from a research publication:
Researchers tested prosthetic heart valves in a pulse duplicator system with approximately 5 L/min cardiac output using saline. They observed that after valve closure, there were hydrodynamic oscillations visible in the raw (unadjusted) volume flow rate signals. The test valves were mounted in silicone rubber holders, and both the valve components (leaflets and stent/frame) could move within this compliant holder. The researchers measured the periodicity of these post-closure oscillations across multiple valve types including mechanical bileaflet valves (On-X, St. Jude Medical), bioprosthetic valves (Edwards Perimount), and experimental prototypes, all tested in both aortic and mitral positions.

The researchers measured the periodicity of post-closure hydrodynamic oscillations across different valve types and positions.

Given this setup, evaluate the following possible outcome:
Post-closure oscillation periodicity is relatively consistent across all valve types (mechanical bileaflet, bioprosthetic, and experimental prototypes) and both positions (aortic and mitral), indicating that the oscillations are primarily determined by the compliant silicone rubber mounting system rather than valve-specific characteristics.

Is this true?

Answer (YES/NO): YES